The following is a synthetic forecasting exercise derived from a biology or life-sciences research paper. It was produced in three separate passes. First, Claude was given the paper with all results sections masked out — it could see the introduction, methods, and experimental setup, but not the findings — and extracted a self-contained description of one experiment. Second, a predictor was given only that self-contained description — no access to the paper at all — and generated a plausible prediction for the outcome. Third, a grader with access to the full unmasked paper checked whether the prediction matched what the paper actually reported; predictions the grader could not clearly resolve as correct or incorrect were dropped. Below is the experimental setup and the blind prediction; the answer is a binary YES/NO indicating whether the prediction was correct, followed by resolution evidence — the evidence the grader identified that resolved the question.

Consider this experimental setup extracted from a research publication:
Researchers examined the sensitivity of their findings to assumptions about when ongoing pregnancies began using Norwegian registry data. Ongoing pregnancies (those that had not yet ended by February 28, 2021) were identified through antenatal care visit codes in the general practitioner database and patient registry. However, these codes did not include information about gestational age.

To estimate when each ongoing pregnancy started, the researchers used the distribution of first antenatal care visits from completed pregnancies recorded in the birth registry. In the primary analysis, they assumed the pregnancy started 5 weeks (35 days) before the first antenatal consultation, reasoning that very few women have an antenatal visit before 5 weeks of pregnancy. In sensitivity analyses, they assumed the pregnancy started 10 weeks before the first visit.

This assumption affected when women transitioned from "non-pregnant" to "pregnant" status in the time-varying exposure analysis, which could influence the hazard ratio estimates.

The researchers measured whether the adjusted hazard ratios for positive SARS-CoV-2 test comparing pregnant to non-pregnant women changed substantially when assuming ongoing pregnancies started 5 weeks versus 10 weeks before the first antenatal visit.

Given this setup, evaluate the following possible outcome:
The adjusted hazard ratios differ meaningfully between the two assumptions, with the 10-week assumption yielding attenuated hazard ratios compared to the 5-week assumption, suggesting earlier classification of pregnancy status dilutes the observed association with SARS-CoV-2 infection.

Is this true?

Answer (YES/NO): NO